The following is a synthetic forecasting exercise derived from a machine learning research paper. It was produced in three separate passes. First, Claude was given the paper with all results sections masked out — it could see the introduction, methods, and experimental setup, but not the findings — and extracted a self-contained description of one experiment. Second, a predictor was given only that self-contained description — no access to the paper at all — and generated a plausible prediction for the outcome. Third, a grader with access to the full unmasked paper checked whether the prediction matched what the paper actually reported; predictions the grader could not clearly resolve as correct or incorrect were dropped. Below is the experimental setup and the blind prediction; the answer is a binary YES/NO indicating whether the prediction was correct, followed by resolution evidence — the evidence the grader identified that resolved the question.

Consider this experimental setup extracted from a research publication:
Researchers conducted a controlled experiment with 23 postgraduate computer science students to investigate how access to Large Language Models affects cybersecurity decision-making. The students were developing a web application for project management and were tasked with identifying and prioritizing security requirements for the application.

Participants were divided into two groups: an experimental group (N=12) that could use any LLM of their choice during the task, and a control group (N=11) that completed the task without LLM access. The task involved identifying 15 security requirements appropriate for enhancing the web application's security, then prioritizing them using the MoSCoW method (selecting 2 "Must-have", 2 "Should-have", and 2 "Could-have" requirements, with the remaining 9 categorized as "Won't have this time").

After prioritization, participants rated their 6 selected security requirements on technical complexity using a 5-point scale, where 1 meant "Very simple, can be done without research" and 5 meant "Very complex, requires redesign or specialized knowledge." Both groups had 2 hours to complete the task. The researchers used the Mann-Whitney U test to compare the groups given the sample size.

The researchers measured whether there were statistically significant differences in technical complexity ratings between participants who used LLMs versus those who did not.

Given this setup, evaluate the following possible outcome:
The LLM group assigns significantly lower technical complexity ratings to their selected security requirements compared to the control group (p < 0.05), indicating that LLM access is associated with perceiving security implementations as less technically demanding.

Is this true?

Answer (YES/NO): NO